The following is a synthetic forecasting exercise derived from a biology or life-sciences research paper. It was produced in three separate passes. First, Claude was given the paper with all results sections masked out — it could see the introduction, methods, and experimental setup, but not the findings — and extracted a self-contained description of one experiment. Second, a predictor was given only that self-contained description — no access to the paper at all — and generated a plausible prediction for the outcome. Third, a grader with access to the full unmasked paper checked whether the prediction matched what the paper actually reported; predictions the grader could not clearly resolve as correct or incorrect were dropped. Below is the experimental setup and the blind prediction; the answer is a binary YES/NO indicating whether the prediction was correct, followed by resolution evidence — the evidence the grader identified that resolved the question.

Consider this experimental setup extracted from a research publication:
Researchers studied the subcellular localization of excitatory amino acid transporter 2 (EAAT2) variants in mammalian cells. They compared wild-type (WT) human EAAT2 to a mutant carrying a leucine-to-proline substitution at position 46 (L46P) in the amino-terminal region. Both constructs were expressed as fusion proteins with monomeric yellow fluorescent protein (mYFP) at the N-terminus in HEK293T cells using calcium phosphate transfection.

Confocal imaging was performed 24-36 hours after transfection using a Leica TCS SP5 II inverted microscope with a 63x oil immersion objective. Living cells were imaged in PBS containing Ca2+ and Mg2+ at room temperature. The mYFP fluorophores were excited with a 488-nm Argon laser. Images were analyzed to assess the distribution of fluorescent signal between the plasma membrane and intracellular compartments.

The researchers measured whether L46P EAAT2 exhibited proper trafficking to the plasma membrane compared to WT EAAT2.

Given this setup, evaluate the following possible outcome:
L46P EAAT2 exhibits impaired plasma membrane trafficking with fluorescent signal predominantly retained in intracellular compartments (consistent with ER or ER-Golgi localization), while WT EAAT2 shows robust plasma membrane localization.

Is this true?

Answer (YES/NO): NO